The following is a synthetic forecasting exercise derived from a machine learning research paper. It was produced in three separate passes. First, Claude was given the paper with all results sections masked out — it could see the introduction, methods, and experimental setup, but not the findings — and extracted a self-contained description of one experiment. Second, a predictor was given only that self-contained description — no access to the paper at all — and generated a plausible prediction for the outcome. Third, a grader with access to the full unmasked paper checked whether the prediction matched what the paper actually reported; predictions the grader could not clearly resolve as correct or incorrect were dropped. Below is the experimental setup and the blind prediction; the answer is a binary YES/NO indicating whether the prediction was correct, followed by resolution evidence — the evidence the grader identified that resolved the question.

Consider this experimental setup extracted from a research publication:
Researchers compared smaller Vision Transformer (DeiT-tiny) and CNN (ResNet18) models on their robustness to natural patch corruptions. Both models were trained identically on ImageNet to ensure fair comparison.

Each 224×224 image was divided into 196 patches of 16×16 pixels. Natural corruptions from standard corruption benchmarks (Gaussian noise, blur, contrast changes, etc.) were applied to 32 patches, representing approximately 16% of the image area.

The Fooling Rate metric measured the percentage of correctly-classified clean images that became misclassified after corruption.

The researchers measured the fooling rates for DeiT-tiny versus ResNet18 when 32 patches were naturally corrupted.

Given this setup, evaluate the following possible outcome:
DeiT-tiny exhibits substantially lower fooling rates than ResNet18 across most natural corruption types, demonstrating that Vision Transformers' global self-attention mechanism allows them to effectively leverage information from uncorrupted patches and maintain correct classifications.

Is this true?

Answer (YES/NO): NO